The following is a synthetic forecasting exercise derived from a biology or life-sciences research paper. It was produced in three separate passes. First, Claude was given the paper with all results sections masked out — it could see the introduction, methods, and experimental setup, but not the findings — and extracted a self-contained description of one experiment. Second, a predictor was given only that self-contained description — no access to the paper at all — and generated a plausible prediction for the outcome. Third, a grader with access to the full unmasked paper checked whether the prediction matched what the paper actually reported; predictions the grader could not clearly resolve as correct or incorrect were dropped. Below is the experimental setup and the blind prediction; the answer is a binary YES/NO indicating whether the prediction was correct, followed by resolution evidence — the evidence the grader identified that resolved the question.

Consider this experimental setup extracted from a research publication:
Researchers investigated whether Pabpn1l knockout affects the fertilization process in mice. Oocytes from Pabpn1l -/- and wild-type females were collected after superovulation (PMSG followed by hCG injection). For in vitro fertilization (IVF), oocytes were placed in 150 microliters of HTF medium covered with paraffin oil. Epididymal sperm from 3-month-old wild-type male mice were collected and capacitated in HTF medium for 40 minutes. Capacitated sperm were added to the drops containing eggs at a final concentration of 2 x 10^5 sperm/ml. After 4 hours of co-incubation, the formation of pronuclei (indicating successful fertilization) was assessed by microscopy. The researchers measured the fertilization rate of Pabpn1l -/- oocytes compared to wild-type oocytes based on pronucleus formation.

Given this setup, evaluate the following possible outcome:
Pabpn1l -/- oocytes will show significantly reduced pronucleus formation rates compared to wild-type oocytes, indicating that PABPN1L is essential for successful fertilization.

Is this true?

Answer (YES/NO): NO